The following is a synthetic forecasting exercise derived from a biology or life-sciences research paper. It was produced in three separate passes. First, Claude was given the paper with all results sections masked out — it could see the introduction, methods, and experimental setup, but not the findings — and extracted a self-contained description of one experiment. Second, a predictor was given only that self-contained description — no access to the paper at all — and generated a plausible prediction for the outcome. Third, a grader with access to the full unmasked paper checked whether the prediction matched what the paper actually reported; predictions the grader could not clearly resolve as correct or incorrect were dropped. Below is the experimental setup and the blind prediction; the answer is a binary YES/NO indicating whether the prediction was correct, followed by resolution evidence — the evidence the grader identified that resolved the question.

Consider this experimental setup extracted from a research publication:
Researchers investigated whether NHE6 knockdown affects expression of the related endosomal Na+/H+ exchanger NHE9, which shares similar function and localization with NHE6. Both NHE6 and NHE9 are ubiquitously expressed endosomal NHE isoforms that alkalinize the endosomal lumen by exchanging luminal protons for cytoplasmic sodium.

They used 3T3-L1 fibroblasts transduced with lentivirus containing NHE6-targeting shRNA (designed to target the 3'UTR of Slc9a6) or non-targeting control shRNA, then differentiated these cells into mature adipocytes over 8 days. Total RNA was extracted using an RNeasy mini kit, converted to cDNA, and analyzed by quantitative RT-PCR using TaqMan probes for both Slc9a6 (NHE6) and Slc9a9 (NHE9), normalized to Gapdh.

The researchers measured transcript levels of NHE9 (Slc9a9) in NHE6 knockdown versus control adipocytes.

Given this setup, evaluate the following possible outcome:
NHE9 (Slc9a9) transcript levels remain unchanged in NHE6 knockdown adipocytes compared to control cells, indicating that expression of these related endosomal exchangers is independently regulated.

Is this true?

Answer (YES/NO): YES